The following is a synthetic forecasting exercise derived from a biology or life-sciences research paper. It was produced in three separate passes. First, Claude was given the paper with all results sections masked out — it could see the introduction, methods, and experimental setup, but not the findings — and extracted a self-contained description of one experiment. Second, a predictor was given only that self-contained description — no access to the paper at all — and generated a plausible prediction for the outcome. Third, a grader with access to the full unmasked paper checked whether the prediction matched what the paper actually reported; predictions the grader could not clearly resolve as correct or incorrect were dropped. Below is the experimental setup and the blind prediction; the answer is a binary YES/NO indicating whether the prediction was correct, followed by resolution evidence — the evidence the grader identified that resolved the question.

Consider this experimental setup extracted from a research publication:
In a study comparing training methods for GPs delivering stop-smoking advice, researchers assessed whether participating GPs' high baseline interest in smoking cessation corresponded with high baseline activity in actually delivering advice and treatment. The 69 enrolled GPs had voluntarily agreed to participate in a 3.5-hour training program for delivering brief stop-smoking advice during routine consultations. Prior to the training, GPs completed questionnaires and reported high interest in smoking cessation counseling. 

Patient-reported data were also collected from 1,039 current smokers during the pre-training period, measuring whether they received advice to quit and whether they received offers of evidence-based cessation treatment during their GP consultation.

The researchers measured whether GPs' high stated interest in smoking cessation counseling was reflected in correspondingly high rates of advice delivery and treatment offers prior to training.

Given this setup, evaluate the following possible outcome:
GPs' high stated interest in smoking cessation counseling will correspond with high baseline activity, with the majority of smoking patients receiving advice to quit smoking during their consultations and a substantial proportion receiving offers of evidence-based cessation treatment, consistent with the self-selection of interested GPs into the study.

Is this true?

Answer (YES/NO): NO